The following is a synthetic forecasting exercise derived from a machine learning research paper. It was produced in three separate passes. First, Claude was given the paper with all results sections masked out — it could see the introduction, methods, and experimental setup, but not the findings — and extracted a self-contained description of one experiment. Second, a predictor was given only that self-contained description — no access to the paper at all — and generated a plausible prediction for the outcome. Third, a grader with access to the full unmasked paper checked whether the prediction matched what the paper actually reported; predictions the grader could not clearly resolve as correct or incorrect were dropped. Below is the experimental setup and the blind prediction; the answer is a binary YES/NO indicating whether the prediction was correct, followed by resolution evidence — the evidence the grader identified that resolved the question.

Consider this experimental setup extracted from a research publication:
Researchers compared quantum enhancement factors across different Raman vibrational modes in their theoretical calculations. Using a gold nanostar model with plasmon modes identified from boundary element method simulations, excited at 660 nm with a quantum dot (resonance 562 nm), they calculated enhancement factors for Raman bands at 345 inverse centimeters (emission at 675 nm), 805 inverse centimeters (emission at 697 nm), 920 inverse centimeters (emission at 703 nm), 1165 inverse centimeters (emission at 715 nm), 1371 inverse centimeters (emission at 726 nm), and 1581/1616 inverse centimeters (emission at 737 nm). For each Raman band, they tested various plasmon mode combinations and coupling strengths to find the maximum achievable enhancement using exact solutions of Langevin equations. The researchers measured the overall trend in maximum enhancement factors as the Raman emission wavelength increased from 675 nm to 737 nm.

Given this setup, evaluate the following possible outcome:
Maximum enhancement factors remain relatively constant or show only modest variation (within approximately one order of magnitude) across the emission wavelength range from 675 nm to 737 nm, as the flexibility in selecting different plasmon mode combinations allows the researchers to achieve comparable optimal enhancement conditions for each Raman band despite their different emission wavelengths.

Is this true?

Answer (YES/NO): YES